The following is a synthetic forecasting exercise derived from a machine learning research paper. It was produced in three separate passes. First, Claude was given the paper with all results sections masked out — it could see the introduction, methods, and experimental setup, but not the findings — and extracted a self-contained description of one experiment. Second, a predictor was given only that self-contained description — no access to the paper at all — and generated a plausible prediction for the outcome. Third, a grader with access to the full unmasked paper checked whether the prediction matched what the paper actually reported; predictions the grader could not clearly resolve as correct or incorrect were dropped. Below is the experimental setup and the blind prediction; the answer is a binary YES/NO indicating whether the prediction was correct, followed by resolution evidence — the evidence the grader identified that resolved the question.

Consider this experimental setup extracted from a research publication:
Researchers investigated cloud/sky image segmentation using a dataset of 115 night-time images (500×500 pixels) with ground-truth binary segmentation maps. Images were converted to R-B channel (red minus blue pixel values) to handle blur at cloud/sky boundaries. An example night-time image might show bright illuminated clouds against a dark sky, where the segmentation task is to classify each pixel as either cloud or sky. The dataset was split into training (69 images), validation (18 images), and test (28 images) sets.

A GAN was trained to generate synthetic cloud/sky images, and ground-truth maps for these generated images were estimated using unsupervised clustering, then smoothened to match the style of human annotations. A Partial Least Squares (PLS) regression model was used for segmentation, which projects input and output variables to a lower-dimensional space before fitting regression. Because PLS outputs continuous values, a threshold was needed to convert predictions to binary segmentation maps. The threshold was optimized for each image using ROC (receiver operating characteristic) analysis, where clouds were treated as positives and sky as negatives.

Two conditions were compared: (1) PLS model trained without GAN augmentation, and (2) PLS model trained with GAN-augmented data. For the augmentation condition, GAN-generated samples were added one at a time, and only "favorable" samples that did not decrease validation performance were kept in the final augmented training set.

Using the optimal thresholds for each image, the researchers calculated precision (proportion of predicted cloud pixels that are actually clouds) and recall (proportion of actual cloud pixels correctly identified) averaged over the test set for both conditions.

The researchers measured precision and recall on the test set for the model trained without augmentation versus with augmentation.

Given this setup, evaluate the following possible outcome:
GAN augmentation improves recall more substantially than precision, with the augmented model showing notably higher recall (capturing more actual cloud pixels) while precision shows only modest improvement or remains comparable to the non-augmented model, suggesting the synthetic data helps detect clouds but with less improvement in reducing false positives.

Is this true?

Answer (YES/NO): NO